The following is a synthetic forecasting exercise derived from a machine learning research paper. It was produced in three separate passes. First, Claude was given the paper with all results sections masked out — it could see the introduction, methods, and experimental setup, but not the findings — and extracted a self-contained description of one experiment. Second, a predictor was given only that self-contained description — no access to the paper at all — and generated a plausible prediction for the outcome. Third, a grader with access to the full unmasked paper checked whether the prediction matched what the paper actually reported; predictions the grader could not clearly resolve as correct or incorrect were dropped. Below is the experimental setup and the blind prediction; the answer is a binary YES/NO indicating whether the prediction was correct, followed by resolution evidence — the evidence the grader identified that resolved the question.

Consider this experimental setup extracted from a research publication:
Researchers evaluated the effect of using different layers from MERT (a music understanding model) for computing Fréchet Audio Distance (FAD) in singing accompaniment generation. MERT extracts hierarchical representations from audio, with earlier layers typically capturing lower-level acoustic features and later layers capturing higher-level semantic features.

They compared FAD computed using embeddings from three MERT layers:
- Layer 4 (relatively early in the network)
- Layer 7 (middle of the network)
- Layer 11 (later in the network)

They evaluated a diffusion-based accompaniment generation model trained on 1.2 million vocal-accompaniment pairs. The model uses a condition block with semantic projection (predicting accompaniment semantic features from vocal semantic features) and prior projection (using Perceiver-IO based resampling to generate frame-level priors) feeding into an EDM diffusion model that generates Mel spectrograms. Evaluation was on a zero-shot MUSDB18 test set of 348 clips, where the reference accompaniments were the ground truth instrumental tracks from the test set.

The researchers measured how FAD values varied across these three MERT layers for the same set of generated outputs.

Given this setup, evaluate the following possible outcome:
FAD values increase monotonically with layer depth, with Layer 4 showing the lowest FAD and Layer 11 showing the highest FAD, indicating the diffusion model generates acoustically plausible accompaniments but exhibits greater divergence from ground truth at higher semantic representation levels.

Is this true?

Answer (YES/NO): NO